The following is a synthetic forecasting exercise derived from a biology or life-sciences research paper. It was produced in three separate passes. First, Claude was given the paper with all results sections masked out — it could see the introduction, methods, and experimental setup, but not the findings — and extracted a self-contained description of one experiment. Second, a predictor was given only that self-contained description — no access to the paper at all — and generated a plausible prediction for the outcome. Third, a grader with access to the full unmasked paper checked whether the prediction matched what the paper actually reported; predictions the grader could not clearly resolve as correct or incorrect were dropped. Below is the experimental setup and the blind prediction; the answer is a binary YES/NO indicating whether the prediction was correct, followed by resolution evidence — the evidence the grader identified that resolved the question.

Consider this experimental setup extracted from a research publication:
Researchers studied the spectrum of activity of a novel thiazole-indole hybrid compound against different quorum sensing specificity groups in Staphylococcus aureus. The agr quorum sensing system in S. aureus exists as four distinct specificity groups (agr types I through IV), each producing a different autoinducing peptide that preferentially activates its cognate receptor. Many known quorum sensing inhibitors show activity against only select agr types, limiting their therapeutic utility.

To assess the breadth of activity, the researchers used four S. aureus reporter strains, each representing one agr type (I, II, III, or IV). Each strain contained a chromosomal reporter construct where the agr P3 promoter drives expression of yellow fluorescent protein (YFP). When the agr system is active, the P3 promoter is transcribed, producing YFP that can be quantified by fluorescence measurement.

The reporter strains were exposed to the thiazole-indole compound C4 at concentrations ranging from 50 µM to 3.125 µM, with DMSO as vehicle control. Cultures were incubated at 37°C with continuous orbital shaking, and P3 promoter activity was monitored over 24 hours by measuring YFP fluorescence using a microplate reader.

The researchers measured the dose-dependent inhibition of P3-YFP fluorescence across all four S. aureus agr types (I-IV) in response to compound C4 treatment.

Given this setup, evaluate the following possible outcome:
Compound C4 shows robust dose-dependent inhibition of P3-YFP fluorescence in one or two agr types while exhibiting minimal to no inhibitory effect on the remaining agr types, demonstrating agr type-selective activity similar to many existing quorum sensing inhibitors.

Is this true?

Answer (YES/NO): NO